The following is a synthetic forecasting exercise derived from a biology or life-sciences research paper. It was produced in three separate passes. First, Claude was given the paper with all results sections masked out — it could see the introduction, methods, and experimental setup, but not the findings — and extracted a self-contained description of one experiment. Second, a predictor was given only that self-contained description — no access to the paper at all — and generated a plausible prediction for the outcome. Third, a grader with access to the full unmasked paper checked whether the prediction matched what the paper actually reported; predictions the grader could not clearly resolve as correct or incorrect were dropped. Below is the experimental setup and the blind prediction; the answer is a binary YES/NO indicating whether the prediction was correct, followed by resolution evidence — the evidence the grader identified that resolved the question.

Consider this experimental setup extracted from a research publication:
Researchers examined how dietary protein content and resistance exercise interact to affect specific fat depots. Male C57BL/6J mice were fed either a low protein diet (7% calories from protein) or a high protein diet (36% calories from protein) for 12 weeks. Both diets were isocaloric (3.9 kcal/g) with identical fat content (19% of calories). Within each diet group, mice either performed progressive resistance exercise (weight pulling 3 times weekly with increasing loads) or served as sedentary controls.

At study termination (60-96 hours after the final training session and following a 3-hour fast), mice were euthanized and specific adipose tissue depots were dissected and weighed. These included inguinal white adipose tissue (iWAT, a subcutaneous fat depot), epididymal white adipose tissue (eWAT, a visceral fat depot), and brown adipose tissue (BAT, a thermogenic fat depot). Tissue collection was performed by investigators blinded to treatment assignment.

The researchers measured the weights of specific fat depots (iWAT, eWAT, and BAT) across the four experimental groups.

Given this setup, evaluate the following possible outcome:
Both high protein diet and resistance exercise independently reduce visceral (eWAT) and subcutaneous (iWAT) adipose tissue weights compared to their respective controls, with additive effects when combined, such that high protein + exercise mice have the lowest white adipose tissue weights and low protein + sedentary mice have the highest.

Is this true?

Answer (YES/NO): NO